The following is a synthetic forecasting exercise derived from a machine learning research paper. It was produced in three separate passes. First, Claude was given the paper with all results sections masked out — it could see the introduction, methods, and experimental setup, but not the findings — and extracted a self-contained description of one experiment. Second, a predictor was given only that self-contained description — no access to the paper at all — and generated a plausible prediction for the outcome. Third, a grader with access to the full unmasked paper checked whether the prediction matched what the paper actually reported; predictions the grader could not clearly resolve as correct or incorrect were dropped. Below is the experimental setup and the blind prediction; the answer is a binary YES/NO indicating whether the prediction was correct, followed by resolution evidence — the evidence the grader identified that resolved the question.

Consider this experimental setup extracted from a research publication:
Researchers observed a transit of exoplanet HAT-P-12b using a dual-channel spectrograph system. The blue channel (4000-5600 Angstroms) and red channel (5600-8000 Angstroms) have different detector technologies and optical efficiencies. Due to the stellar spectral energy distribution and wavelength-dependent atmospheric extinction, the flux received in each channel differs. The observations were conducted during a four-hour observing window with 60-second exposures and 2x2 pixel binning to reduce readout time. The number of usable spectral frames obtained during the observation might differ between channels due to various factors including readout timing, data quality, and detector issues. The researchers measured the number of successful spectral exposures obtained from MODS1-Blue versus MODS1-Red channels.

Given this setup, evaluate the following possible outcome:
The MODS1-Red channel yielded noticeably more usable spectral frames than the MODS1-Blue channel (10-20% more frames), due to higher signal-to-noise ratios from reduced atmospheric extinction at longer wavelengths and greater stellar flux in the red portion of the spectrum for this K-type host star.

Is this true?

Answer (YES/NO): NO